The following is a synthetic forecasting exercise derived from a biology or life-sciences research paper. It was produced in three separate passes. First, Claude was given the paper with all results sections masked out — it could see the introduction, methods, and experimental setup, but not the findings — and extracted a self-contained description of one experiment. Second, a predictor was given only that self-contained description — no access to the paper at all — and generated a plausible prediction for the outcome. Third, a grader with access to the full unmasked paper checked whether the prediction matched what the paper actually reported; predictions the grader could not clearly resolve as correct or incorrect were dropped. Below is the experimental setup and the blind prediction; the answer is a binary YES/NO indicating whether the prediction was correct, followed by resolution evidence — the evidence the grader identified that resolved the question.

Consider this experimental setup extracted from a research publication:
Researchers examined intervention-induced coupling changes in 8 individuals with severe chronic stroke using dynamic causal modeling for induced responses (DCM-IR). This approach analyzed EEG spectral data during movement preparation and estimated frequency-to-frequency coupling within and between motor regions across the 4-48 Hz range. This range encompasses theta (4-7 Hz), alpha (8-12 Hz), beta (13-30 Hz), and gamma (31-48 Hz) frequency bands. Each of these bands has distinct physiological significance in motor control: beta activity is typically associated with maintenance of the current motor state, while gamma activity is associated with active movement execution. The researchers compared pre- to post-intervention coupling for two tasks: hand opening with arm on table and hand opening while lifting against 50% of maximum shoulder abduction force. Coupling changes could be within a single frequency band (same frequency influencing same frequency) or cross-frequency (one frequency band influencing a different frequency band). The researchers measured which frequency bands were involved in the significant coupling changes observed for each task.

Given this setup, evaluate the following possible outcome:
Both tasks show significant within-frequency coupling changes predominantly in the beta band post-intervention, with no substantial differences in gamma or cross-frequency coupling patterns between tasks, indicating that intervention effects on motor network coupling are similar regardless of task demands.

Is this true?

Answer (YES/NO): NO